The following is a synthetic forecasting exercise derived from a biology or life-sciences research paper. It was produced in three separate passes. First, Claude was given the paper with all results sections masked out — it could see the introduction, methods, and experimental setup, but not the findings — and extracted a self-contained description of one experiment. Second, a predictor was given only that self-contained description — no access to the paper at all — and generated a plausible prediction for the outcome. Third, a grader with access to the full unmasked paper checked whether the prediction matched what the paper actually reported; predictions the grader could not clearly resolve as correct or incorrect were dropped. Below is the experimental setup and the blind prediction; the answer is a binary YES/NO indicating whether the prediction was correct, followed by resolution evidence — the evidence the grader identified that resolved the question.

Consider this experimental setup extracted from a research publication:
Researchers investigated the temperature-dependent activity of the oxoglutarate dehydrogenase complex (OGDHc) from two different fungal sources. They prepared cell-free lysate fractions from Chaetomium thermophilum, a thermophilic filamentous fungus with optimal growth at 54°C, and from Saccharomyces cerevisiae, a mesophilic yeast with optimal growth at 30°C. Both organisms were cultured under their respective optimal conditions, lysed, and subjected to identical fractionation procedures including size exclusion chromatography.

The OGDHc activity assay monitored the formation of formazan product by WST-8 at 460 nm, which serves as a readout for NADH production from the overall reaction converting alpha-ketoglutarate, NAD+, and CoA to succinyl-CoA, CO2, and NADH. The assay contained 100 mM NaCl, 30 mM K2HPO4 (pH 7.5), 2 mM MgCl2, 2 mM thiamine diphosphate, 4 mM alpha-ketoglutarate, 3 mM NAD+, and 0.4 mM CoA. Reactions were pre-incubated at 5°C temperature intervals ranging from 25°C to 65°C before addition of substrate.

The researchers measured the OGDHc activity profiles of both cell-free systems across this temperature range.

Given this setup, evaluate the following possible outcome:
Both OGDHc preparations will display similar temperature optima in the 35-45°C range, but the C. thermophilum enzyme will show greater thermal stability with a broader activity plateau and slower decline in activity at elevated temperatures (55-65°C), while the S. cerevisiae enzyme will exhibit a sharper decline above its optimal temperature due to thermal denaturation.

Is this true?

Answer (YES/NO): NO